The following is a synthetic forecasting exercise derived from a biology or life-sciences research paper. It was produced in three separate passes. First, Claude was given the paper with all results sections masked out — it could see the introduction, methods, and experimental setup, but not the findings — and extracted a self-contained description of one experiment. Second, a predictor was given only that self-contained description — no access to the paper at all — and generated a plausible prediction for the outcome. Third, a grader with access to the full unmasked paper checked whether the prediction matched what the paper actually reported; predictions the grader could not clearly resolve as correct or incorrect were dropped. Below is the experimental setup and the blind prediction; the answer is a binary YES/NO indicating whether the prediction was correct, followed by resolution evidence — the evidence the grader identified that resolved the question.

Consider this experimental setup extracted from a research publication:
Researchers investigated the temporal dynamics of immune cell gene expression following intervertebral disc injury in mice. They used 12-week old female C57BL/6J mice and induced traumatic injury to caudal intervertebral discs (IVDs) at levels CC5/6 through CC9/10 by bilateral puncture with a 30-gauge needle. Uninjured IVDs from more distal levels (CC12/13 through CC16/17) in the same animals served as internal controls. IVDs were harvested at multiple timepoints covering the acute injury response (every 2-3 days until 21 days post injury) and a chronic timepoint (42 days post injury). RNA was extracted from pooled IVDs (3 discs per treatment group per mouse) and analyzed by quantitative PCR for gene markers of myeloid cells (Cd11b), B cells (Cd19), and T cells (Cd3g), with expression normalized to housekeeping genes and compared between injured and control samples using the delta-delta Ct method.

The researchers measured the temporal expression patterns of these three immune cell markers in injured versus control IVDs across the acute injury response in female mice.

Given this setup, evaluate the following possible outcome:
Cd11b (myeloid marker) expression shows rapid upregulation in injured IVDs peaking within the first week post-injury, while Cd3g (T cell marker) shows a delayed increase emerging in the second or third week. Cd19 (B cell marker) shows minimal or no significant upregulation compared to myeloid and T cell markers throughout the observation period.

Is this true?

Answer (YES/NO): NO